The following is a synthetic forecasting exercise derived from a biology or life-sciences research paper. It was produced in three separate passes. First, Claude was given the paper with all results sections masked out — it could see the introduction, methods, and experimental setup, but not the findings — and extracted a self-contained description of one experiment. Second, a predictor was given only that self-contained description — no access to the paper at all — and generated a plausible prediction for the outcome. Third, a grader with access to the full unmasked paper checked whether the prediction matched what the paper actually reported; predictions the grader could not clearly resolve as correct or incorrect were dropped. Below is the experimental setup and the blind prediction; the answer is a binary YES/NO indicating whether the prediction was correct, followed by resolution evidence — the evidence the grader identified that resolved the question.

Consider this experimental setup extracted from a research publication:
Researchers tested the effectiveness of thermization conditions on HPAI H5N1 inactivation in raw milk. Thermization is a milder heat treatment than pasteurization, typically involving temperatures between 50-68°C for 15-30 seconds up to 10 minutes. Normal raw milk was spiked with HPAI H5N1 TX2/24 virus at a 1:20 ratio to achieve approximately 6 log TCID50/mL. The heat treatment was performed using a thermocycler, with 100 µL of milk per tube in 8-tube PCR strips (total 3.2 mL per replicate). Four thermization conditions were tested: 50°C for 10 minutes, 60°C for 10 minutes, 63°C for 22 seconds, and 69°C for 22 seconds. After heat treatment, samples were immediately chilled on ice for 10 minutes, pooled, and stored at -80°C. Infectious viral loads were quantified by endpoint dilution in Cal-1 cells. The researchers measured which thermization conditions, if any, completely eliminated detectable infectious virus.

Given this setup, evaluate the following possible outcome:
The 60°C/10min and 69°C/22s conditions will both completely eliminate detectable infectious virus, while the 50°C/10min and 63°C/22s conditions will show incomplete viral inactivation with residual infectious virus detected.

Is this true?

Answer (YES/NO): NO